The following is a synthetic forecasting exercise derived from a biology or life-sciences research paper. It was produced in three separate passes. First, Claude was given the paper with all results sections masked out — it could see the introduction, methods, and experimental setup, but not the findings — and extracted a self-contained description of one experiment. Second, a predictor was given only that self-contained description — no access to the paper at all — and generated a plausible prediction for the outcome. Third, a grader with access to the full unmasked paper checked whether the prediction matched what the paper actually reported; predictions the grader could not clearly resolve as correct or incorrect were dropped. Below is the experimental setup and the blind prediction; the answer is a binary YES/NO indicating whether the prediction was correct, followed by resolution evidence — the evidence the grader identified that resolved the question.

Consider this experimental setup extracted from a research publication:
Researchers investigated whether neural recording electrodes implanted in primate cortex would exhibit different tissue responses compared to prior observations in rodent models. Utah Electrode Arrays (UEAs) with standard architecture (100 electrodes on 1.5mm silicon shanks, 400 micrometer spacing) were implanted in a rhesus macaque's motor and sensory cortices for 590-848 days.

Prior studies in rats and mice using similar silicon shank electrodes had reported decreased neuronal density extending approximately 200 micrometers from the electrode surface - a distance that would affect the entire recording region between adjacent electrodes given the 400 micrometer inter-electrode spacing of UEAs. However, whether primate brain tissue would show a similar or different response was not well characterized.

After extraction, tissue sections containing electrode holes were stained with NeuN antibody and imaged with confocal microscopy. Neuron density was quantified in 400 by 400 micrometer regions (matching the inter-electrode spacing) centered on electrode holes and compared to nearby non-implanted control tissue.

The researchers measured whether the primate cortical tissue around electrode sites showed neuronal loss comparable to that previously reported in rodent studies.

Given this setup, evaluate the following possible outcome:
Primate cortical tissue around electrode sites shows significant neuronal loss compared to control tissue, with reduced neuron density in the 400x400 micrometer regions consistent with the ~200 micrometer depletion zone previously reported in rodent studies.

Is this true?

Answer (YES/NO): YES